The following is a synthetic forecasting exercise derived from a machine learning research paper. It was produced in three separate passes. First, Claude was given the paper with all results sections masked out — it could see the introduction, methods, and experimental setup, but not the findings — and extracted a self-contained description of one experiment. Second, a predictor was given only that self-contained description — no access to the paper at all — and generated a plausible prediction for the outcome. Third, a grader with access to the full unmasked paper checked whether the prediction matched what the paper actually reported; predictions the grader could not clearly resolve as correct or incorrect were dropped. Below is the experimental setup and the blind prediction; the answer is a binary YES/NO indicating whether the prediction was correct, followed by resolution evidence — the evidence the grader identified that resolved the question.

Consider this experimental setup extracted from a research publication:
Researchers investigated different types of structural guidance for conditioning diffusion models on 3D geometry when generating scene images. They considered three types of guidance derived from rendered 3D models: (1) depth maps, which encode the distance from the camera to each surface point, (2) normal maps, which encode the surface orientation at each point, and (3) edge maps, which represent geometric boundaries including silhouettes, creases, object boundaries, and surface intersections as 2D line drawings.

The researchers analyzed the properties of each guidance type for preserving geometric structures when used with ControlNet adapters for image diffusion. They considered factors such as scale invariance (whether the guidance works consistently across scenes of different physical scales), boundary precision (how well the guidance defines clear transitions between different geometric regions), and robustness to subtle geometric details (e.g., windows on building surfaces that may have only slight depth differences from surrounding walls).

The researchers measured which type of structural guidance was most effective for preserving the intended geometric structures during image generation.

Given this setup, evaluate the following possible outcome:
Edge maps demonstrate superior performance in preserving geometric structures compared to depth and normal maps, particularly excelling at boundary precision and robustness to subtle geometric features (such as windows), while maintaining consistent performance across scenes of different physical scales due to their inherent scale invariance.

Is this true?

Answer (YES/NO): YES